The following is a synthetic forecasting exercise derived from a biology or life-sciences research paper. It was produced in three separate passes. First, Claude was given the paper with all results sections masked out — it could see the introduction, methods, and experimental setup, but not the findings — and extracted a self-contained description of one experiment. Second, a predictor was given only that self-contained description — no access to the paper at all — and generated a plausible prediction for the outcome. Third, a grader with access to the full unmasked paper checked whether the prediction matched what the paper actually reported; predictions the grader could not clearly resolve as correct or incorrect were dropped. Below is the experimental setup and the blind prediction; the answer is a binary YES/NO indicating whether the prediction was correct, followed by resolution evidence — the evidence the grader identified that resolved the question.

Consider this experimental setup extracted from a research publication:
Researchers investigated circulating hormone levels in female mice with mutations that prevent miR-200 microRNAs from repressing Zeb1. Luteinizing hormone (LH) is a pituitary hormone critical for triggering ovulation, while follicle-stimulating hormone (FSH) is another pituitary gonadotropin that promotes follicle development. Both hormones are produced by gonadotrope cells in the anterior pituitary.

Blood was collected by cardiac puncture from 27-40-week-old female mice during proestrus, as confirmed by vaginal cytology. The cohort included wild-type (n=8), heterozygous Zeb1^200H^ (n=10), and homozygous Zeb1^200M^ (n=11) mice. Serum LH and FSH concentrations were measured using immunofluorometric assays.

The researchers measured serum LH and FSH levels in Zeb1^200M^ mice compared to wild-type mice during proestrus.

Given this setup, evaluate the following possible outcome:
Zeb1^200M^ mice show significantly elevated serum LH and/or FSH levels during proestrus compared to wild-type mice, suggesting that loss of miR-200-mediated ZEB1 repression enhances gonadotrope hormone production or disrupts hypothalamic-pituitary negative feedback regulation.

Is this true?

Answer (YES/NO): NO